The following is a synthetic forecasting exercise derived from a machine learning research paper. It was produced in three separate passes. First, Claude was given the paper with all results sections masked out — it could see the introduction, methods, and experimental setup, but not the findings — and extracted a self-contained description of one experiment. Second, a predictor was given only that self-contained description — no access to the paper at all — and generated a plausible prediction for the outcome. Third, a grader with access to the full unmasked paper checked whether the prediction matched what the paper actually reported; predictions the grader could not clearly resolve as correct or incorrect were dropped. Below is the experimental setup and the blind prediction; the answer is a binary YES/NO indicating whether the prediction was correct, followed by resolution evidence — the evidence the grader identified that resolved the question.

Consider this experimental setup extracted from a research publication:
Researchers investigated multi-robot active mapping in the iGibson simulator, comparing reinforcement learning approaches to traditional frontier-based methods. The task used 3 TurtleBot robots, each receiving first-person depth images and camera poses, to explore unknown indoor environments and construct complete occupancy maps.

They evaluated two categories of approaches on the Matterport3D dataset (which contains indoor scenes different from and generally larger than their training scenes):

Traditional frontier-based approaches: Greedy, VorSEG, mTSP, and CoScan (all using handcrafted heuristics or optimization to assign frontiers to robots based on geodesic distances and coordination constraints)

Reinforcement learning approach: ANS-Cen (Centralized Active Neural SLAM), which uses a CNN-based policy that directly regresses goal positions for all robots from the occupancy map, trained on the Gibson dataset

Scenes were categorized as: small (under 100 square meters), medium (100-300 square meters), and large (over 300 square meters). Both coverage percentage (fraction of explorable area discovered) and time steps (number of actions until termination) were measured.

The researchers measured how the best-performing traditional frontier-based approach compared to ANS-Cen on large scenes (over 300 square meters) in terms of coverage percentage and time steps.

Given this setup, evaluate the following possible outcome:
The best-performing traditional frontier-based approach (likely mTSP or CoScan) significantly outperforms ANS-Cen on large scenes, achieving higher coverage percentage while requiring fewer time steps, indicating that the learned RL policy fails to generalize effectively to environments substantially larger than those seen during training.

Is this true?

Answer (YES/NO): YES